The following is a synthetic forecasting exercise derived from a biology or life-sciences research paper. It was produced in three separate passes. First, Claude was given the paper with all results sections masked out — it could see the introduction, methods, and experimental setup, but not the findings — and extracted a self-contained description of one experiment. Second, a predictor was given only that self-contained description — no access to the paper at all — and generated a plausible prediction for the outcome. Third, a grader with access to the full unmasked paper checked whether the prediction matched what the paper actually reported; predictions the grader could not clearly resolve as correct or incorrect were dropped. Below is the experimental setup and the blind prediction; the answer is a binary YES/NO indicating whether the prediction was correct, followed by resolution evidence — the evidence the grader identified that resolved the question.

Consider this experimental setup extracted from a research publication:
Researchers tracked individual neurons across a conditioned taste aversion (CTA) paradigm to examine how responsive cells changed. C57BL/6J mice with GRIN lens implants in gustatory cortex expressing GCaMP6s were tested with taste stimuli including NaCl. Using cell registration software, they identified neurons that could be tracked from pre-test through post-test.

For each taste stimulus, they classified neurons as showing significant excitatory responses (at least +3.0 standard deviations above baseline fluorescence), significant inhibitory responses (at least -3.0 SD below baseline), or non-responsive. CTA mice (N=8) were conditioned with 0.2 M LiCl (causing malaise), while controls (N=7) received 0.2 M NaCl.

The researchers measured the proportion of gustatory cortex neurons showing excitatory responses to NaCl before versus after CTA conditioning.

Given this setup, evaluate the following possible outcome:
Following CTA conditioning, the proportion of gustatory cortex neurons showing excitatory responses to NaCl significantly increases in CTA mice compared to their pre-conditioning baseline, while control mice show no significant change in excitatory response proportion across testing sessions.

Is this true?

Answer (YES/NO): NO